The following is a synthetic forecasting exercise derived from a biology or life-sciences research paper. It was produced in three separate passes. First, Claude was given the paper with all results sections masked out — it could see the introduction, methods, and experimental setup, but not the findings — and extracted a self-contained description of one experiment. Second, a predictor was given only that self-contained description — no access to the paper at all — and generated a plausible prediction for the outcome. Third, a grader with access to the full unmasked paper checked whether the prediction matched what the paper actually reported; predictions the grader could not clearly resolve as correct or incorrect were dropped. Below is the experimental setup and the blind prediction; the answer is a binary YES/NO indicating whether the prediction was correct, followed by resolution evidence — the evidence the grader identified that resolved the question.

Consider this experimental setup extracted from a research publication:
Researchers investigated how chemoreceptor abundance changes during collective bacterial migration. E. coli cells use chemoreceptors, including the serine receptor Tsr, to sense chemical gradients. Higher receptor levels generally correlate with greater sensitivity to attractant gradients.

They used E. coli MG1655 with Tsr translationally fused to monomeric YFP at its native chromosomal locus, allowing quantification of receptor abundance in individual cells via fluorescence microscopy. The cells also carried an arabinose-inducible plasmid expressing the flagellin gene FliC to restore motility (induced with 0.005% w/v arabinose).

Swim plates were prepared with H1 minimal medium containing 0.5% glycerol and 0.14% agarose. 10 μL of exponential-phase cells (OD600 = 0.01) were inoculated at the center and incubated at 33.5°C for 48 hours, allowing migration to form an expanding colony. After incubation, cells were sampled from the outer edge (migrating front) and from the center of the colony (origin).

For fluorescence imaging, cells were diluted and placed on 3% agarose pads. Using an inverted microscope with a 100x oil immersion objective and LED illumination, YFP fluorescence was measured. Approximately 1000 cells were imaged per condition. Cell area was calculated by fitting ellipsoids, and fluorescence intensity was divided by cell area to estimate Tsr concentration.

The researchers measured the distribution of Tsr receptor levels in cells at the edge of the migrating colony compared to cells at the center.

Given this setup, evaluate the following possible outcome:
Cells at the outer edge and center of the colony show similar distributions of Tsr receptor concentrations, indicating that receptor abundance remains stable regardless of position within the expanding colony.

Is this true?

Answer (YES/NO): YES